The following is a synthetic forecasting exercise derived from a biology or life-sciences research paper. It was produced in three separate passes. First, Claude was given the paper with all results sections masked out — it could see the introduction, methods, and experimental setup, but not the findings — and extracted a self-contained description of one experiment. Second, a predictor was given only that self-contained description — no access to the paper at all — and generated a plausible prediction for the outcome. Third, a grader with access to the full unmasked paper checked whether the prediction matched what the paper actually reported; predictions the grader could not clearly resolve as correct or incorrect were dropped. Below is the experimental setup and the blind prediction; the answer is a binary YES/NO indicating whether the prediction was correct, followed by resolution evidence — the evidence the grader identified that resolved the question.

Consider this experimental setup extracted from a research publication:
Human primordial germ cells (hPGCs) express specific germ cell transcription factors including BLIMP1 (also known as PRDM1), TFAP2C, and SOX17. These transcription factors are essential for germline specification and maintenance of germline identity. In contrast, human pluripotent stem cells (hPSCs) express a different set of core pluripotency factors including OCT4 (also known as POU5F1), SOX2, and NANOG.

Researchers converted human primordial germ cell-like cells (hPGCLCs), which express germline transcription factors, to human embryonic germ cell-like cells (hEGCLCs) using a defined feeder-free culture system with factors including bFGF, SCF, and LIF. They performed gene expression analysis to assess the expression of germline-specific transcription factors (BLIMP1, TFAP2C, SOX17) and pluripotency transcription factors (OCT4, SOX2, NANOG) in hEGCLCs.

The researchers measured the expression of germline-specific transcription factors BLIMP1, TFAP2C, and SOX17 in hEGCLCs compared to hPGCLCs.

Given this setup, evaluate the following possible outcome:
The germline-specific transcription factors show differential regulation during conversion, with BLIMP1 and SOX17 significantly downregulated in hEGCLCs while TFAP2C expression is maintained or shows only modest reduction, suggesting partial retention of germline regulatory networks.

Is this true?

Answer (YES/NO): NO